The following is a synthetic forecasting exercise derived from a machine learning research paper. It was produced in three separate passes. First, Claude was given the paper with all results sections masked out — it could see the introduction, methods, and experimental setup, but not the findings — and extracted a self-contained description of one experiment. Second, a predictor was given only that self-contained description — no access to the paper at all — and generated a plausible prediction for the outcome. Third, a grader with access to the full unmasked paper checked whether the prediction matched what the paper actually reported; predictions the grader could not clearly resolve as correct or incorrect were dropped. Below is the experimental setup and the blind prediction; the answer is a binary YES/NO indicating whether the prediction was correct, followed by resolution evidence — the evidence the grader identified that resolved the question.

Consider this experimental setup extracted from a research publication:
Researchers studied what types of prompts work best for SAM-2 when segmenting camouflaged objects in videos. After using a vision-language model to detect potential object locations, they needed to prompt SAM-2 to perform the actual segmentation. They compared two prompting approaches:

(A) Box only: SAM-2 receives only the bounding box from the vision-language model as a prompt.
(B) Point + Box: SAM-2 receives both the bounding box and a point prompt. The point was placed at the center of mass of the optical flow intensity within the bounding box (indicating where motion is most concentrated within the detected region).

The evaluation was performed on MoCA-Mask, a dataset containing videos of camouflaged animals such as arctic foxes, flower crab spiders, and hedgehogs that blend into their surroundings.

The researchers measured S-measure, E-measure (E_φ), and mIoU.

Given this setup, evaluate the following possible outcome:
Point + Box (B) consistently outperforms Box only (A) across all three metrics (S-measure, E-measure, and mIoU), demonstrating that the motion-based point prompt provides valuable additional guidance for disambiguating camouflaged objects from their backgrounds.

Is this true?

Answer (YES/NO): NO